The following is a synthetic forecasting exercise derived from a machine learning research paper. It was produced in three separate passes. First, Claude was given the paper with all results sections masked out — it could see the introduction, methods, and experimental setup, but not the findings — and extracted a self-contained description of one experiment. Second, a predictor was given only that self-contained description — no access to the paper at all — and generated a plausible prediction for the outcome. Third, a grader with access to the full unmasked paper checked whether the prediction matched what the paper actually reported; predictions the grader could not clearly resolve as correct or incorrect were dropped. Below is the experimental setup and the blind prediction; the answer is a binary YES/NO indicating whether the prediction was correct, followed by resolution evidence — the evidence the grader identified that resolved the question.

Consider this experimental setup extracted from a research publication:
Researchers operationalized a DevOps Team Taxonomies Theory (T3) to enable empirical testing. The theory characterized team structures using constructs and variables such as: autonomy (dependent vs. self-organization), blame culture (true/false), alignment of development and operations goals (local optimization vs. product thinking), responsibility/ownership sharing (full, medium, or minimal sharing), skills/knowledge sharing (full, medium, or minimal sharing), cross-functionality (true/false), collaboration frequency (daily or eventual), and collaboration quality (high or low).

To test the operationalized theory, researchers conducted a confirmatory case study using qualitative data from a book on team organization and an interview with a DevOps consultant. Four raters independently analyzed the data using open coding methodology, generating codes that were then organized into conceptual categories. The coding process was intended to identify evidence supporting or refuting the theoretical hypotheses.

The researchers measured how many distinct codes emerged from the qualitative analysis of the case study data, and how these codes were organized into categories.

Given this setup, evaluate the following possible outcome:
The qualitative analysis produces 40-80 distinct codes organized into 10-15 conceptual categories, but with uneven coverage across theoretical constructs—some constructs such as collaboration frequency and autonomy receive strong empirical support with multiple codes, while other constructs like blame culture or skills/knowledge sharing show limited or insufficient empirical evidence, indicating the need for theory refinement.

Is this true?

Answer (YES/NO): NO